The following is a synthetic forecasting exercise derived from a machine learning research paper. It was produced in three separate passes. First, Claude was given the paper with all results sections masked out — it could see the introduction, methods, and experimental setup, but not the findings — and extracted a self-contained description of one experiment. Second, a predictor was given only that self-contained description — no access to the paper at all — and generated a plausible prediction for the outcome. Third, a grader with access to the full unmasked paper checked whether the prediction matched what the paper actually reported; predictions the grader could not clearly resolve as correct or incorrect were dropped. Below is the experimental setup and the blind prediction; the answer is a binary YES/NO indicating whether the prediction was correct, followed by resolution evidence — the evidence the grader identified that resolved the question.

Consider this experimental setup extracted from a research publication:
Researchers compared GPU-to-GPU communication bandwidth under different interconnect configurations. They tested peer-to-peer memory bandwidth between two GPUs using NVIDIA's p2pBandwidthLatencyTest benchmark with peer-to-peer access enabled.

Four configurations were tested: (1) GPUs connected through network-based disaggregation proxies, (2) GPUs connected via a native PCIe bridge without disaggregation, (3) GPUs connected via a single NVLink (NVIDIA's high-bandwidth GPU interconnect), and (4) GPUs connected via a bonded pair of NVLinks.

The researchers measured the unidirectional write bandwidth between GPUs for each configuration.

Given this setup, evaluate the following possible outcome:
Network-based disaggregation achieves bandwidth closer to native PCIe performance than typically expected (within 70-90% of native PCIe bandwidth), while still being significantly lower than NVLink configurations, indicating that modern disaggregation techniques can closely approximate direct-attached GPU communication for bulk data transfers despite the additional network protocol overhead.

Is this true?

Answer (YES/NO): YES